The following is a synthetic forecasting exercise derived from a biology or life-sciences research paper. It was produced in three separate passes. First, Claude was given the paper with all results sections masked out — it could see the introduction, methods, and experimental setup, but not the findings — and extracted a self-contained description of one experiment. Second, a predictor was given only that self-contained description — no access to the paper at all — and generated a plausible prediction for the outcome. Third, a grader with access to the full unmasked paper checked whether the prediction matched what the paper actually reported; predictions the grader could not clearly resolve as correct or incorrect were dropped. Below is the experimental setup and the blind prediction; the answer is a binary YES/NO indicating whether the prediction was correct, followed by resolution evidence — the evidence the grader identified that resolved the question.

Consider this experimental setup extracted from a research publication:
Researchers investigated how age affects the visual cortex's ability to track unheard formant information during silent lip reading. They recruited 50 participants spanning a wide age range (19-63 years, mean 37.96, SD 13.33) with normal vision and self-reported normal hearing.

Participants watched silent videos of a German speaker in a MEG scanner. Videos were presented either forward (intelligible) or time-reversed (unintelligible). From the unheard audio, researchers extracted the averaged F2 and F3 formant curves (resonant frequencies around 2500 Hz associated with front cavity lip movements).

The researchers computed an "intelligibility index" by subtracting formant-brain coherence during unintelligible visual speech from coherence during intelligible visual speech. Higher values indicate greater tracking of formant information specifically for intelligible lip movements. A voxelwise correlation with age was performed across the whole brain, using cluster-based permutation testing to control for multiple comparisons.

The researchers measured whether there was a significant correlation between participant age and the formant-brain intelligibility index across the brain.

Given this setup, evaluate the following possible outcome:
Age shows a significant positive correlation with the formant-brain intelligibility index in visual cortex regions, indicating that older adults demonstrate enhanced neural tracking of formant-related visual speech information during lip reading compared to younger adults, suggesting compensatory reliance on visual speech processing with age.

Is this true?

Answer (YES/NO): NO